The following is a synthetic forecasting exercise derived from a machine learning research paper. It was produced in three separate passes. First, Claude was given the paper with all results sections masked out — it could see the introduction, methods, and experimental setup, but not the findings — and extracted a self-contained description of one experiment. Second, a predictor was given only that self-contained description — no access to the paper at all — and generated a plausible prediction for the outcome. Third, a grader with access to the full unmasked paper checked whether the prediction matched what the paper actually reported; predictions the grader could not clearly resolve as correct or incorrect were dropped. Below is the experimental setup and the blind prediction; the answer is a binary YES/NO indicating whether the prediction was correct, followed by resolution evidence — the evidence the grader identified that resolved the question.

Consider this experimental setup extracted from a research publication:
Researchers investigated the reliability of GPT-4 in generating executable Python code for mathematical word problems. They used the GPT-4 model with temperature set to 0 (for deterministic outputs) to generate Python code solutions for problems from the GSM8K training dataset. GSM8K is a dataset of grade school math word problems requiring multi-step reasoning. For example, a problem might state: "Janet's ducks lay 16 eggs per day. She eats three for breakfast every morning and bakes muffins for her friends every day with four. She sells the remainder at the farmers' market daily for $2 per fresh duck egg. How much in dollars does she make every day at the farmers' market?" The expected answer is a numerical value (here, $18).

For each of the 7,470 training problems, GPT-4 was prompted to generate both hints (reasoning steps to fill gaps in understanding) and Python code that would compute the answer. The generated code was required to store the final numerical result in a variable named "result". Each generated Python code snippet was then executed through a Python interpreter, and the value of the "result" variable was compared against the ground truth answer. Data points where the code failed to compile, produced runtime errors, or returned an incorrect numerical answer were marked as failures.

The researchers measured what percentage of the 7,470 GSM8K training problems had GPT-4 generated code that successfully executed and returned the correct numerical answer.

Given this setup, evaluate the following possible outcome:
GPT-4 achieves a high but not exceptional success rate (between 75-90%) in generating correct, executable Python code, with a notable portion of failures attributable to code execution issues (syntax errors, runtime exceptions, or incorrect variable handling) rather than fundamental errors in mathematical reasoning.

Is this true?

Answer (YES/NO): NO